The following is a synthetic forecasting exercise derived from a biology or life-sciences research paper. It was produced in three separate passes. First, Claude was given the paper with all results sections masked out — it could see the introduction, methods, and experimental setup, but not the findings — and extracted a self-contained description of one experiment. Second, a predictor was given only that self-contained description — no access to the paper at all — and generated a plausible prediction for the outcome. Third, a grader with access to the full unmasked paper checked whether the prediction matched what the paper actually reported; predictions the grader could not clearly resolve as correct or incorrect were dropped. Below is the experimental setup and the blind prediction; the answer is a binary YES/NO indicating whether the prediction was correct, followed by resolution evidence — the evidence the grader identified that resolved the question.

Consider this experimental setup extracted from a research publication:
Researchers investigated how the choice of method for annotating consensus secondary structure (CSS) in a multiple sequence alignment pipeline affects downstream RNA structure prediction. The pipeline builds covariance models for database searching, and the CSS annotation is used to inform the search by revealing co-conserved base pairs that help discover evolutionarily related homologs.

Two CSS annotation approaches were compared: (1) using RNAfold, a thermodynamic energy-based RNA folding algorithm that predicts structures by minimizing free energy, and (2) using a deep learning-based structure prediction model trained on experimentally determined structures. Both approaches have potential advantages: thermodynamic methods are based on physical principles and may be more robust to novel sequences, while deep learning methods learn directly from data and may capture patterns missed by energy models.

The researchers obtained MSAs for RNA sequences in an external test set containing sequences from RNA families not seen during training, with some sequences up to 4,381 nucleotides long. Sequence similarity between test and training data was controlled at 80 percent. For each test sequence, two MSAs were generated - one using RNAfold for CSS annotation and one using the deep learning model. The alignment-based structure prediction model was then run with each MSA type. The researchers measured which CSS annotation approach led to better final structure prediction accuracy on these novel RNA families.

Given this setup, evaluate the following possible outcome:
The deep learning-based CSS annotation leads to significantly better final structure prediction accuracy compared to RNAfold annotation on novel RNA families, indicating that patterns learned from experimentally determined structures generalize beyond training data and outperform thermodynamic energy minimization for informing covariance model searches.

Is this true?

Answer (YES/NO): NO